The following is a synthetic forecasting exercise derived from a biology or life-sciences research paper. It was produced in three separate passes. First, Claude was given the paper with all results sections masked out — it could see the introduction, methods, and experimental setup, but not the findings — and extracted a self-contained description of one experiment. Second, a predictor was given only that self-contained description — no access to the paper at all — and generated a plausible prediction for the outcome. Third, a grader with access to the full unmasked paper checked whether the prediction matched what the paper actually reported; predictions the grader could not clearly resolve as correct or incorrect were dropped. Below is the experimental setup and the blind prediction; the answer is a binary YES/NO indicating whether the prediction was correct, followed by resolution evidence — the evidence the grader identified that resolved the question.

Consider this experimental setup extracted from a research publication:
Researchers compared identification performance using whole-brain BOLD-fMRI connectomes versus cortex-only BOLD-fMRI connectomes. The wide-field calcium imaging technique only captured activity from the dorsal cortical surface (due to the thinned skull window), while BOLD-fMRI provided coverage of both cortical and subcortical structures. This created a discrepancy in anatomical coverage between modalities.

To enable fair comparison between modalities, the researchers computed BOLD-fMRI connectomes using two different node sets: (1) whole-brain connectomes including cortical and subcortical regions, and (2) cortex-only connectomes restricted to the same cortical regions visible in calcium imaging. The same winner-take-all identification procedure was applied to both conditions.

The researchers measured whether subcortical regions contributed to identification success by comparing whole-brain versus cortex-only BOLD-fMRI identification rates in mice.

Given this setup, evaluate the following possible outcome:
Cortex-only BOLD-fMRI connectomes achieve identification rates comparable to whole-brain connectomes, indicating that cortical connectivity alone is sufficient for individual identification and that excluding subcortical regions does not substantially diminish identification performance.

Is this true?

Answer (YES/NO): YES